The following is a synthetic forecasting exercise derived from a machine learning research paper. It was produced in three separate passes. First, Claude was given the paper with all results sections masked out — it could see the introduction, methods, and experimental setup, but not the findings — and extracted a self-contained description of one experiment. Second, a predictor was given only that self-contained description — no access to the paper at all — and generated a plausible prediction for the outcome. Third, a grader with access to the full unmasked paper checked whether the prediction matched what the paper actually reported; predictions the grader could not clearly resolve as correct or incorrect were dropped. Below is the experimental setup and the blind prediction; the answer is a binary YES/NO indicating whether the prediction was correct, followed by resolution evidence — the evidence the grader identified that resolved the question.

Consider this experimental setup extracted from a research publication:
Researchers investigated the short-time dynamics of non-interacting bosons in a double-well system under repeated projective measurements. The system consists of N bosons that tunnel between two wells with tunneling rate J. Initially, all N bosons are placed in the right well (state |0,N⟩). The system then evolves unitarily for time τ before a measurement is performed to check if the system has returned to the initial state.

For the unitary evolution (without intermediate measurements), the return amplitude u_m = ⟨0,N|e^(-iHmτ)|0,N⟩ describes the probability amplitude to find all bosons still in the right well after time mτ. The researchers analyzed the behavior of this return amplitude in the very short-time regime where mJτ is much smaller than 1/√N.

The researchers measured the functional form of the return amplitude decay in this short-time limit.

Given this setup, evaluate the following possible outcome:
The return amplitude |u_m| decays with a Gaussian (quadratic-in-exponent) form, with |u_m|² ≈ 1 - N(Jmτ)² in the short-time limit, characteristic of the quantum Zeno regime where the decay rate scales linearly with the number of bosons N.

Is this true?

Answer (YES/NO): YES